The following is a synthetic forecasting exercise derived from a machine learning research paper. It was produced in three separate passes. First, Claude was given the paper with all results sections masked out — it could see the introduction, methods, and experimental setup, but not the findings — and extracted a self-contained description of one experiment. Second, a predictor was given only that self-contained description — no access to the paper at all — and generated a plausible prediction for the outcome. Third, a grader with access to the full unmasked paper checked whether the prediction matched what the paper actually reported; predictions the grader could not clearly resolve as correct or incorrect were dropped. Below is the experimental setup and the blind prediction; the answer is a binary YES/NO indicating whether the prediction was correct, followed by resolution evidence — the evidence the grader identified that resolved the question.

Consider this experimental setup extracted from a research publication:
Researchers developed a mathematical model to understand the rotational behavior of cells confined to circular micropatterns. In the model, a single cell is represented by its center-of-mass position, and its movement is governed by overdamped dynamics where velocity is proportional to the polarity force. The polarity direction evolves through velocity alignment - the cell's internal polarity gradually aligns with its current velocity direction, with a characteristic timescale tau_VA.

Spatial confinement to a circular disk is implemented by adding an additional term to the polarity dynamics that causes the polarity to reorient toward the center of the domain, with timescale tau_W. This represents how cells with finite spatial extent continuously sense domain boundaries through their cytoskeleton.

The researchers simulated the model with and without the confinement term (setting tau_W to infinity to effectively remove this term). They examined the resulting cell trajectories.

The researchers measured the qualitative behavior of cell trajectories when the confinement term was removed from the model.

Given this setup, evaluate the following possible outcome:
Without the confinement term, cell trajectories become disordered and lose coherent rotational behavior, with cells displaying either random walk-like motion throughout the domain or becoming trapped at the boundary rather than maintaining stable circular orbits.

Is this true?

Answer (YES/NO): NO